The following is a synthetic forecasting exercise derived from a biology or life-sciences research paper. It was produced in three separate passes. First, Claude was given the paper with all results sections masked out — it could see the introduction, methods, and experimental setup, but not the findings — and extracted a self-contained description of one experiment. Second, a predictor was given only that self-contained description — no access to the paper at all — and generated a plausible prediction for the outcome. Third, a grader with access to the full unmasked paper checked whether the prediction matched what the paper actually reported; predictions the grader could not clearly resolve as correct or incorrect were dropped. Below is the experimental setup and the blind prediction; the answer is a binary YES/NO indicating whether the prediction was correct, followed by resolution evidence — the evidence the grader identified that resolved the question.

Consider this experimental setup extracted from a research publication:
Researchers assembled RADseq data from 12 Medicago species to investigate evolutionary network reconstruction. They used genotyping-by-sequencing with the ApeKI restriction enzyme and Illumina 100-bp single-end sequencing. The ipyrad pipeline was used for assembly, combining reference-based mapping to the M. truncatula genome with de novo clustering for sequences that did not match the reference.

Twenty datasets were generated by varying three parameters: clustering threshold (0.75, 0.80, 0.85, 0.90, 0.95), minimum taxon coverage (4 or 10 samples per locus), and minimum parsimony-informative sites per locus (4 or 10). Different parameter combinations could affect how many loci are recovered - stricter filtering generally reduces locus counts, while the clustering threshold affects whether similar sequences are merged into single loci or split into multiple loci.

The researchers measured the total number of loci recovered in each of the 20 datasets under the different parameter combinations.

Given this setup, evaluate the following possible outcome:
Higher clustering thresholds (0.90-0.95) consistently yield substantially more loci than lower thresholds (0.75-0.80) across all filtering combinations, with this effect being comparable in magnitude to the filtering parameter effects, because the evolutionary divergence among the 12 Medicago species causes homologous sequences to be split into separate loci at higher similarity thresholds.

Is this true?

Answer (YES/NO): NO